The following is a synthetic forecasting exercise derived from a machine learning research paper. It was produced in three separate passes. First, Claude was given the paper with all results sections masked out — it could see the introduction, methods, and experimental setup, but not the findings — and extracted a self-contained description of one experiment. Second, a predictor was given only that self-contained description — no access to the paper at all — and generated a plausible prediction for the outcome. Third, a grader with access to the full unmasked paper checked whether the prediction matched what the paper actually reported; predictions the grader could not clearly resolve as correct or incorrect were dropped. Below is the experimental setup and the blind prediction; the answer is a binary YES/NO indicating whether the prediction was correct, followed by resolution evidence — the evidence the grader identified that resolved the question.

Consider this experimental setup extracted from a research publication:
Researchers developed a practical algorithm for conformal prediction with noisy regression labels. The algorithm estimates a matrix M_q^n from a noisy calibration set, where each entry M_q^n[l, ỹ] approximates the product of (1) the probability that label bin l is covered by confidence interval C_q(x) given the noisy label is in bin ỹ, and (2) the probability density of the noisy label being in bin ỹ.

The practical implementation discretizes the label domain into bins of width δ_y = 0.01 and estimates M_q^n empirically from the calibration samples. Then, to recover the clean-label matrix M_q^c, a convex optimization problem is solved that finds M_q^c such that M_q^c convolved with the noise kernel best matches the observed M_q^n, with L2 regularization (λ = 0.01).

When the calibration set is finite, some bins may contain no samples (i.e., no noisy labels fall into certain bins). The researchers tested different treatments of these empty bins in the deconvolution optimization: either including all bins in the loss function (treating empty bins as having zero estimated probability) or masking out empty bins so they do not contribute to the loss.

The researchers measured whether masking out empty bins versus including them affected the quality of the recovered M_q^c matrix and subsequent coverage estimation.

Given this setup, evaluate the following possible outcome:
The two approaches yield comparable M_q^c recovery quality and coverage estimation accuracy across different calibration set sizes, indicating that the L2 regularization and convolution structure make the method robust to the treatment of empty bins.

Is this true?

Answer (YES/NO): NO